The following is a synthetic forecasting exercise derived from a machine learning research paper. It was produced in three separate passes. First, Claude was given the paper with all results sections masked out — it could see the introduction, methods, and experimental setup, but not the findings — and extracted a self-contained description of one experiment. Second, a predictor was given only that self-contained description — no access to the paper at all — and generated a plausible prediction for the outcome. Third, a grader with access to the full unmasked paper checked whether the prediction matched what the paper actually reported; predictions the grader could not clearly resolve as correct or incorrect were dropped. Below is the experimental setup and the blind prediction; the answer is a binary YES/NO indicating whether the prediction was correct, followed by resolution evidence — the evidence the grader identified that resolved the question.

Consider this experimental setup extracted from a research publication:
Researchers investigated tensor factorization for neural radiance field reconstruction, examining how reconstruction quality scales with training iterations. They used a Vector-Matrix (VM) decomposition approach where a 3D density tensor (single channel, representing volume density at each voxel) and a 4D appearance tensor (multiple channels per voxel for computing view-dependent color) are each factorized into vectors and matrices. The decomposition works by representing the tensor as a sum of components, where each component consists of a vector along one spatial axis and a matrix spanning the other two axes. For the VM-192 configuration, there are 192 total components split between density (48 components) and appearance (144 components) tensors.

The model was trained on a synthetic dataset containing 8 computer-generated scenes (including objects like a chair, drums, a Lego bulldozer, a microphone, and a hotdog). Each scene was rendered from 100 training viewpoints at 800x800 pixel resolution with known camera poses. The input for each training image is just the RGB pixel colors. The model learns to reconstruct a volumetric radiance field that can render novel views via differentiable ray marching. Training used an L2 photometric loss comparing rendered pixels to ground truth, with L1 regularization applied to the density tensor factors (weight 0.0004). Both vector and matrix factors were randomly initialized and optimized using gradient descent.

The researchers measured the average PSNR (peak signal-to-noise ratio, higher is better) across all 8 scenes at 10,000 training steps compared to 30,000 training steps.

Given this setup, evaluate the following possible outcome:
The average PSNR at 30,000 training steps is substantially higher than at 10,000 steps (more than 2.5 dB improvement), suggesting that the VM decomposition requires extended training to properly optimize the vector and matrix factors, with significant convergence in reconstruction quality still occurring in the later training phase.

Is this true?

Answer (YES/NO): NO